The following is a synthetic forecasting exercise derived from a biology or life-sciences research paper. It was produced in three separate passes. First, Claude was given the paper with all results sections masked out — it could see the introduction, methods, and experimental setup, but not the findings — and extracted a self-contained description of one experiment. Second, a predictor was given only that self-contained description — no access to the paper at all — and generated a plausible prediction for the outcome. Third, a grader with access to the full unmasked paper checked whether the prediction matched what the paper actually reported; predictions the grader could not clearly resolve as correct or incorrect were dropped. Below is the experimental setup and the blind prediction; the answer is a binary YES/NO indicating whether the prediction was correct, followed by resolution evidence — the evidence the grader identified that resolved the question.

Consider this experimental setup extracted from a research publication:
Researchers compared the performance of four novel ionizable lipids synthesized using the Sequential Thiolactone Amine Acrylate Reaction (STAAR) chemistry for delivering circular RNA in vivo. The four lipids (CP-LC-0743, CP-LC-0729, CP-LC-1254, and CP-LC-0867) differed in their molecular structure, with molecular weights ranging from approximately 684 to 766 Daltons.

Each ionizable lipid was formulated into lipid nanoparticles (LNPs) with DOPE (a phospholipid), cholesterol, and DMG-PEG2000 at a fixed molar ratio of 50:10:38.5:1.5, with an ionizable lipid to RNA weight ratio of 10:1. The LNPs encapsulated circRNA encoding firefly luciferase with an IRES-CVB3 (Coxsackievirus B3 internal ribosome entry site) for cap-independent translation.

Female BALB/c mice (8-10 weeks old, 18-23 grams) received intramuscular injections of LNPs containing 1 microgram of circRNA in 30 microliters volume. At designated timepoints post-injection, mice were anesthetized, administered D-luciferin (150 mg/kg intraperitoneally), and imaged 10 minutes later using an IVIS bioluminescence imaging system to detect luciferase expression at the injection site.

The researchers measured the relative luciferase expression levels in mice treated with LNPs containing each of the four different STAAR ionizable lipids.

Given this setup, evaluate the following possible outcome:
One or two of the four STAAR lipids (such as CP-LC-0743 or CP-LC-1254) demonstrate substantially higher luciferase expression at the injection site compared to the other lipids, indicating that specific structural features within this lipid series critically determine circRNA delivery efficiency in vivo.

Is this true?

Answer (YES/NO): NO